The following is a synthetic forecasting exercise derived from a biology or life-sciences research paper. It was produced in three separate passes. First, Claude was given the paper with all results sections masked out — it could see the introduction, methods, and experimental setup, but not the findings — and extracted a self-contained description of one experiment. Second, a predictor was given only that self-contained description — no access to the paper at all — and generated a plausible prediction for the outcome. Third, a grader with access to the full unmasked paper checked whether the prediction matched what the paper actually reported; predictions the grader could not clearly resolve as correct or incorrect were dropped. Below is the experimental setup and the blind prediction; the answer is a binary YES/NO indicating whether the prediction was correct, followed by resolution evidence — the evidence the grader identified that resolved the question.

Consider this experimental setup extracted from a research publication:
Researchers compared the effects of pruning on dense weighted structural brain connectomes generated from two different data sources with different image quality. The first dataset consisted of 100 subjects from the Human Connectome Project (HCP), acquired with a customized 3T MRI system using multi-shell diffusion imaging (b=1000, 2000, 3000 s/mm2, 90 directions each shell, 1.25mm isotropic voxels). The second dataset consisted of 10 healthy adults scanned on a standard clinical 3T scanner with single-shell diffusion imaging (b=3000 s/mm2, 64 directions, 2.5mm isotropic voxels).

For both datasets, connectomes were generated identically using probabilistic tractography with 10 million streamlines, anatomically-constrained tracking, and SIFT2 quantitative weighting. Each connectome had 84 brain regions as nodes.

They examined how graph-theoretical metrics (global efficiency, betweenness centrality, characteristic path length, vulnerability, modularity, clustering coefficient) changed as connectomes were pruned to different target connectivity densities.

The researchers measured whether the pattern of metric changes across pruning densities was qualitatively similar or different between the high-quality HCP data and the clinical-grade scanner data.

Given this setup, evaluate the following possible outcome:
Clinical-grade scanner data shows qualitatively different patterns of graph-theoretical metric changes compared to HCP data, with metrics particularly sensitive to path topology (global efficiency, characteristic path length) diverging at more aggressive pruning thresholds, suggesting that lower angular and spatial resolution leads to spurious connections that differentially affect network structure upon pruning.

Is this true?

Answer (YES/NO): NO